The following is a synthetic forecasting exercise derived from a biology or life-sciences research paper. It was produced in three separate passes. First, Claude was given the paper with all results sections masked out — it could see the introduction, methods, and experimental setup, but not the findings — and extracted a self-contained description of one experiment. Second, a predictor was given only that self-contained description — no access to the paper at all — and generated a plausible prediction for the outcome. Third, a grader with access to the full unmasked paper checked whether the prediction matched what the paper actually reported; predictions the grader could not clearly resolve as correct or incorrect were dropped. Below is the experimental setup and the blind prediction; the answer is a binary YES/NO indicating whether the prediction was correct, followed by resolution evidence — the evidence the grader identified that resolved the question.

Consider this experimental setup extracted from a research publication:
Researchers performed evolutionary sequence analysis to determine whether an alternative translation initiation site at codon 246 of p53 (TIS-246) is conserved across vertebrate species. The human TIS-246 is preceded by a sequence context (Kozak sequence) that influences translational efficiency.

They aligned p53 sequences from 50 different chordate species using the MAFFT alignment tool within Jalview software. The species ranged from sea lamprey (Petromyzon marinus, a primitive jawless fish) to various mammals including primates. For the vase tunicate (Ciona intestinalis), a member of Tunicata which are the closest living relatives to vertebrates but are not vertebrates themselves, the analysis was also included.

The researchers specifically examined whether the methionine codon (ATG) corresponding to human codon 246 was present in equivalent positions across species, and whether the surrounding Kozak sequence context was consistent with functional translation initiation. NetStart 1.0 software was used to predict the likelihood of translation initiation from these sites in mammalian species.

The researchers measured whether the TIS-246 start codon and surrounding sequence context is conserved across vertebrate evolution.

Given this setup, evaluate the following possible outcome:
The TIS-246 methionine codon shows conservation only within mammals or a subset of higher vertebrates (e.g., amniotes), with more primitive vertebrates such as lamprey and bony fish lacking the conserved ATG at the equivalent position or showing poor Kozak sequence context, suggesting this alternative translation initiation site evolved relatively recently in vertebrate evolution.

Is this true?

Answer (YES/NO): NO